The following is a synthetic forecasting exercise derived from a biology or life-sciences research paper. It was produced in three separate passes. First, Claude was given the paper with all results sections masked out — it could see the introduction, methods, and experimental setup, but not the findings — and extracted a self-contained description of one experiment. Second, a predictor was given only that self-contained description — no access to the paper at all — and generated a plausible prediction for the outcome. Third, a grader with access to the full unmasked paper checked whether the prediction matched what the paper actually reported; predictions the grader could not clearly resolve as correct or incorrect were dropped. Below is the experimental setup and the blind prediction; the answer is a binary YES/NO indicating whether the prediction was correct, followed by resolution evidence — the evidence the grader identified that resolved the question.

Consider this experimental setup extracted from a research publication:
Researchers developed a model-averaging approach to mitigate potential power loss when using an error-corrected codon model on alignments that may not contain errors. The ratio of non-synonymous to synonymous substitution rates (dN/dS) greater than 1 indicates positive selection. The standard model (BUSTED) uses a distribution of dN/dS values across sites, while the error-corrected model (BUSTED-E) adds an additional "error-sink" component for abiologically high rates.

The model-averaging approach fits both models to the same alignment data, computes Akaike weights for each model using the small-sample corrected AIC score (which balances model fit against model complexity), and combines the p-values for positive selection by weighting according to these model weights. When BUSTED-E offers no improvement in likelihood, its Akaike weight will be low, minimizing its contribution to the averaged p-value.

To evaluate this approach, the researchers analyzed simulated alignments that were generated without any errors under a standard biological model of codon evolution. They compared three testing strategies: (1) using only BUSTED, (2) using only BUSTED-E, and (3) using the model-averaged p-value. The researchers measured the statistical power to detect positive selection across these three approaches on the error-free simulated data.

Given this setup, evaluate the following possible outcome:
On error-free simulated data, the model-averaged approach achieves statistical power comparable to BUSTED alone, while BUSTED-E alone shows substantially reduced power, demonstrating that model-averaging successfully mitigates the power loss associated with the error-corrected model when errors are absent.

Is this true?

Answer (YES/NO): NO